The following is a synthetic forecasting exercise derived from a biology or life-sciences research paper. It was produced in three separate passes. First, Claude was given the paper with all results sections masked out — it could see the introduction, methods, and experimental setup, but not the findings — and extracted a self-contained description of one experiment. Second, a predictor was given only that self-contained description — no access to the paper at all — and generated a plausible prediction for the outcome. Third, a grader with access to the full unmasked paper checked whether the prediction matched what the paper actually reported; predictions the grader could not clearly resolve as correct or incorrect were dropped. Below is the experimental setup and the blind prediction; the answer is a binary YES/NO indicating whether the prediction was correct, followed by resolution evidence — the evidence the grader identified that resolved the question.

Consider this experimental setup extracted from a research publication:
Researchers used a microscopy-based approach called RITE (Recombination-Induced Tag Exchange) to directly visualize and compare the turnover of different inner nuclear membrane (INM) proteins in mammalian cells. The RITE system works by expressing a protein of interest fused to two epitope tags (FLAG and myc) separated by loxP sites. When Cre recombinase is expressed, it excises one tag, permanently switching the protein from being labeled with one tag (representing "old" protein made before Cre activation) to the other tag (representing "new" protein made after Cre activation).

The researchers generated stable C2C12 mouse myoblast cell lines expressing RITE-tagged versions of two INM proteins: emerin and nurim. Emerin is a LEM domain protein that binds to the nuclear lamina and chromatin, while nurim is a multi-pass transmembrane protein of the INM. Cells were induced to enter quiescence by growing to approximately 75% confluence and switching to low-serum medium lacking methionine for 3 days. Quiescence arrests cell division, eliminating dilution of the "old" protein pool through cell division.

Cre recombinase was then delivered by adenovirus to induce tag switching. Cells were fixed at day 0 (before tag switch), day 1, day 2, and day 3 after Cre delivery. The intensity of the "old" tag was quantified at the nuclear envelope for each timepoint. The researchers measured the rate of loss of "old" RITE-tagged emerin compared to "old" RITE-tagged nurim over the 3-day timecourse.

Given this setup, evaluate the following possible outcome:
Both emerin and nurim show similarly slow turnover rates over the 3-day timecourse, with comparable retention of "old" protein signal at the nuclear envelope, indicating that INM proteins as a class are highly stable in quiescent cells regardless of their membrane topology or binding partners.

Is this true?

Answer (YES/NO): NO